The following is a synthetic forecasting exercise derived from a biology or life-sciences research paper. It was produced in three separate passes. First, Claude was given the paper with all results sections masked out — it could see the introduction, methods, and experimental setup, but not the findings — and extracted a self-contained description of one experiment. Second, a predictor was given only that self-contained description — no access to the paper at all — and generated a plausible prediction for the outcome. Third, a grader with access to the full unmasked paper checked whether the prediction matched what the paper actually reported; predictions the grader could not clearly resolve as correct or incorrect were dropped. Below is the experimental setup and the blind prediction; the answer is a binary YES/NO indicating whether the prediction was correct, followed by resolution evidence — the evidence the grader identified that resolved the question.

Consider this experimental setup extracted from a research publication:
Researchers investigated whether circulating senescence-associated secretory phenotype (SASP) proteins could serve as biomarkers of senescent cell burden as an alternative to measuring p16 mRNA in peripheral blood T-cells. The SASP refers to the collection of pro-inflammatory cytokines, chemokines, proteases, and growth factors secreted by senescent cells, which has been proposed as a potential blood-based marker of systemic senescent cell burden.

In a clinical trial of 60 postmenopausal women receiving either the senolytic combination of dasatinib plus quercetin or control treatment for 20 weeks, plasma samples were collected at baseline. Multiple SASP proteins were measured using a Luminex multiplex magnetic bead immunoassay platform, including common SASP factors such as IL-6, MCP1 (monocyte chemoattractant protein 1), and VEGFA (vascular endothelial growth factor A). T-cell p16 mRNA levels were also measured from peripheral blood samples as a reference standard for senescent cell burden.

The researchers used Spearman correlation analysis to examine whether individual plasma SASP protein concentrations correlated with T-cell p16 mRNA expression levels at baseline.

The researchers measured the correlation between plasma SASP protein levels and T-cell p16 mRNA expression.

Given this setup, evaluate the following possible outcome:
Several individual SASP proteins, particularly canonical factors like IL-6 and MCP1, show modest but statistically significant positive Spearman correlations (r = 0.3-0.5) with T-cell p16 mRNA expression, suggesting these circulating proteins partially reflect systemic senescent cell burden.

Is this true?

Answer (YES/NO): NO